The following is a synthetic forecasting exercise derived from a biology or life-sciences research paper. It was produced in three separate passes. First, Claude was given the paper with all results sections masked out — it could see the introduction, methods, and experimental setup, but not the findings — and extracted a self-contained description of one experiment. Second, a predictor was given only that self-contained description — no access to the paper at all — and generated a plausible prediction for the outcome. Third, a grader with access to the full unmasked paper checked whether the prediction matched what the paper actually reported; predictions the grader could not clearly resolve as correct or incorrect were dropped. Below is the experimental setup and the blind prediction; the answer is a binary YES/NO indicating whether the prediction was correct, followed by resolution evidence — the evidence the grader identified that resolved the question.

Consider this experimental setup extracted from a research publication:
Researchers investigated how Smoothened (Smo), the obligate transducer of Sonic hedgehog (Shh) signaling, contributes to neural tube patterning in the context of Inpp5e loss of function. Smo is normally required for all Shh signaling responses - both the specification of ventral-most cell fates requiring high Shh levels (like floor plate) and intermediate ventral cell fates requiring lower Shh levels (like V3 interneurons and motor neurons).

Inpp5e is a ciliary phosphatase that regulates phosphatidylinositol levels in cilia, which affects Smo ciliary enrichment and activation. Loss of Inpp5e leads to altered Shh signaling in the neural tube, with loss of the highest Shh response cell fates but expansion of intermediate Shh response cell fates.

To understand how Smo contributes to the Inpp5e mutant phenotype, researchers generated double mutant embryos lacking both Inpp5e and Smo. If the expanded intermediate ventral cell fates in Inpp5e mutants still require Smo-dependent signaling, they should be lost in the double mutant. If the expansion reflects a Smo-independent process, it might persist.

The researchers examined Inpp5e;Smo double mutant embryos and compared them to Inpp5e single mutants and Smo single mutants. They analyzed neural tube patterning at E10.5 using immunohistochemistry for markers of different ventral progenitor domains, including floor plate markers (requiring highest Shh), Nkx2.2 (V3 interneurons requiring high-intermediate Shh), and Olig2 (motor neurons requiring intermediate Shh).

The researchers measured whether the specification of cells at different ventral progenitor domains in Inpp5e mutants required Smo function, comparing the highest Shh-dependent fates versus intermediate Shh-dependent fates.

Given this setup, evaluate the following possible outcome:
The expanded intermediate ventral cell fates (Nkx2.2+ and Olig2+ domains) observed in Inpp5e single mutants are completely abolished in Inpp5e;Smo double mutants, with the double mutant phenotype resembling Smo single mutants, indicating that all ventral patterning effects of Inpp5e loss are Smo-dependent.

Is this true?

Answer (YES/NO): NO